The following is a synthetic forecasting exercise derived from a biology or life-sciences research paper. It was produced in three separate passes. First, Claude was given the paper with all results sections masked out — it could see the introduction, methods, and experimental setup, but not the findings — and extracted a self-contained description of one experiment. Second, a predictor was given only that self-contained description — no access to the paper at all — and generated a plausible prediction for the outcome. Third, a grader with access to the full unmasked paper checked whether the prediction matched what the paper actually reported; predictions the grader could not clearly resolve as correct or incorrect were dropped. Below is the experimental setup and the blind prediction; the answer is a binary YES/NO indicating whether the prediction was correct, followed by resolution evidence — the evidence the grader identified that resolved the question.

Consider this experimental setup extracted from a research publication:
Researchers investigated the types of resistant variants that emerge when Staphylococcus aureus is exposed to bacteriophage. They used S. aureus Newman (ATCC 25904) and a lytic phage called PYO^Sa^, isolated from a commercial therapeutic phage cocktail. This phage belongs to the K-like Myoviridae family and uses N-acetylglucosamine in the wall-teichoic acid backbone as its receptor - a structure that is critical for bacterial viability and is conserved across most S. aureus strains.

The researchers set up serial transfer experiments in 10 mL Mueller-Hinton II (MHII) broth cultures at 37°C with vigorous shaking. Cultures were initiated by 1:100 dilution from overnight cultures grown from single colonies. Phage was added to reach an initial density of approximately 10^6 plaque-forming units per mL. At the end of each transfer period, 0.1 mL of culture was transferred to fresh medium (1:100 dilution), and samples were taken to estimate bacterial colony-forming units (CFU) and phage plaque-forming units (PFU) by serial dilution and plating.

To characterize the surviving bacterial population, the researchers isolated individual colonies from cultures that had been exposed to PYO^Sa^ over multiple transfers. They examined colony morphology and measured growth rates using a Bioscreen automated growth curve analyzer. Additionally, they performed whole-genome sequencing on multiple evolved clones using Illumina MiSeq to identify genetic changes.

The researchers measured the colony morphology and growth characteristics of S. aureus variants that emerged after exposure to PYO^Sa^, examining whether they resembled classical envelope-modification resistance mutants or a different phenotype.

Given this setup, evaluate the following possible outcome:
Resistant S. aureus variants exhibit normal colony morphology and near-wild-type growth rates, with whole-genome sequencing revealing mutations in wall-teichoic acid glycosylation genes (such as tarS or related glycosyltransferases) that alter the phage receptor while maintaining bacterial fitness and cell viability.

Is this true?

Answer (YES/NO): NO